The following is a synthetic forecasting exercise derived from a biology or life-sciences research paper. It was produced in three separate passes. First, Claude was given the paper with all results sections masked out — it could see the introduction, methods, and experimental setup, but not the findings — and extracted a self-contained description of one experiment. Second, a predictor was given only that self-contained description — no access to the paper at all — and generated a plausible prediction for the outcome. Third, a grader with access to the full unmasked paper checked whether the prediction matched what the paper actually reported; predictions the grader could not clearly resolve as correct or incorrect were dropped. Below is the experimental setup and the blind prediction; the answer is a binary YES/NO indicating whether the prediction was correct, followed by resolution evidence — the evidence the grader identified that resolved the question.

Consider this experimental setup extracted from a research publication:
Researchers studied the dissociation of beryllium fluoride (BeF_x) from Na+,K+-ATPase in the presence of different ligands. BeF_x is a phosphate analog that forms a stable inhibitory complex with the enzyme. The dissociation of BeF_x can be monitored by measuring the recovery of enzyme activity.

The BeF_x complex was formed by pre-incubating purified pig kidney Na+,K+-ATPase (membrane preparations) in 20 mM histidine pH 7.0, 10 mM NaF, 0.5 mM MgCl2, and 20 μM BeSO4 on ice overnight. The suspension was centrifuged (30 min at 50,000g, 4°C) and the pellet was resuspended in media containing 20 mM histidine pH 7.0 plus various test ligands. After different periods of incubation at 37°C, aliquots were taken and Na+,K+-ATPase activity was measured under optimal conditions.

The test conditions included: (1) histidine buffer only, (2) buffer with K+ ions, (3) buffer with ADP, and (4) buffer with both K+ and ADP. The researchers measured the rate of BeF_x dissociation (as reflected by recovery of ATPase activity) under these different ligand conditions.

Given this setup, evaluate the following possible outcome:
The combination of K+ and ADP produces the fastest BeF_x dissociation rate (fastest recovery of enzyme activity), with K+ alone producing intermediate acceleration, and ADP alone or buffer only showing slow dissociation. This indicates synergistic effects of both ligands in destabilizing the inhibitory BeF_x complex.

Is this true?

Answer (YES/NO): NO